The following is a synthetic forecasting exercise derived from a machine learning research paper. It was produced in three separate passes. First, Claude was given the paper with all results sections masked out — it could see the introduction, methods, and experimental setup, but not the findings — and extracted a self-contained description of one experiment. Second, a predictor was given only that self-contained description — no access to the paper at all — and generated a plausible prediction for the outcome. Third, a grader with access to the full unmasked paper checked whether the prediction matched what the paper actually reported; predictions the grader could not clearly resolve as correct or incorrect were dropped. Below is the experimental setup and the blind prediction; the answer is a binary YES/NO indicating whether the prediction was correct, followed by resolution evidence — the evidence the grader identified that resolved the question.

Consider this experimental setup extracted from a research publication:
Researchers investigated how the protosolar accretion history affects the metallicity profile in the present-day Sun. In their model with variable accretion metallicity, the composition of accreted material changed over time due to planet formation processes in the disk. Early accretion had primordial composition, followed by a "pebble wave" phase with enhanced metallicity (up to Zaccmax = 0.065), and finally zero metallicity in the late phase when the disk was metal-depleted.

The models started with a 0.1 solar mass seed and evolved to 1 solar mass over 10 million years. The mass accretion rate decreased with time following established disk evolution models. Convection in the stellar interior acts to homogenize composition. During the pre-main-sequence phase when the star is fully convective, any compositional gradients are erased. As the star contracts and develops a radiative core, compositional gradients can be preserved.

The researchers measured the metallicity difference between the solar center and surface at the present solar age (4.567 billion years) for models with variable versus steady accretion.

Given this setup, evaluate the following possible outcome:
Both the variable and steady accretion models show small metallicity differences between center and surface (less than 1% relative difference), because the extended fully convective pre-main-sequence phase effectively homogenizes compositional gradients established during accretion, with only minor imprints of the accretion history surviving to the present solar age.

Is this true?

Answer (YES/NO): NO